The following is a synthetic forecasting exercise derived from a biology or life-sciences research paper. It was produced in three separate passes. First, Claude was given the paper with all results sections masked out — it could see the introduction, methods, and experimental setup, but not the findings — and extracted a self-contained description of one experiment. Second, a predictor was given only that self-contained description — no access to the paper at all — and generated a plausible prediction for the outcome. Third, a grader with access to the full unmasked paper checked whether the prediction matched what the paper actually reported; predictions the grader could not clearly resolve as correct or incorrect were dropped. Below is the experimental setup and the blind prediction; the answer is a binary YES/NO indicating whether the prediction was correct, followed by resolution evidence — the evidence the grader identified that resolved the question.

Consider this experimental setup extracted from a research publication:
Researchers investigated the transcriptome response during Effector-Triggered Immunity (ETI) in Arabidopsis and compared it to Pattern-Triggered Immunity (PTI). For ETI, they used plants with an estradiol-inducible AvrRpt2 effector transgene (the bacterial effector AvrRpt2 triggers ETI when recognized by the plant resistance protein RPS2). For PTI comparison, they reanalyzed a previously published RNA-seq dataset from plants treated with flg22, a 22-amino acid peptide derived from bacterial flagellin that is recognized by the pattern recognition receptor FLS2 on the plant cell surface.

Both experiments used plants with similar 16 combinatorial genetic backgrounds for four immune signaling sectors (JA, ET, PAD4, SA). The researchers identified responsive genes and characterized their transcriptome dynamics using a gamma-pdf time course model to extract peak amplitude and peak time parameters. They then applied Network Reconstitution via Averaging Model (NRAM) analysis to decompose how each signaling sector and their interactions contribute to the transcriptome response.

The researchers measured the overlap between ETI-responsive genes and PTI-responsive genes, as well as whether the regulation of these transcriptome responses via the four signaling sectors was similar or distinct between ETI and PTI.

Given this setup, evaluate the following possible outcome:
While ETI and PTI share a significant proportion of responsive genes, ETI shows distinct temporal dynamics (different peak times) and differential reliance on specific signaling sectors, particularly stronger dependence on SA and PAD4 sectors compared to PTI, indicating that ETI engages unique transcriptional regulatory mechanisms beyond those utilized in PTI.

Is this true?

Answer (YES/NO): YES